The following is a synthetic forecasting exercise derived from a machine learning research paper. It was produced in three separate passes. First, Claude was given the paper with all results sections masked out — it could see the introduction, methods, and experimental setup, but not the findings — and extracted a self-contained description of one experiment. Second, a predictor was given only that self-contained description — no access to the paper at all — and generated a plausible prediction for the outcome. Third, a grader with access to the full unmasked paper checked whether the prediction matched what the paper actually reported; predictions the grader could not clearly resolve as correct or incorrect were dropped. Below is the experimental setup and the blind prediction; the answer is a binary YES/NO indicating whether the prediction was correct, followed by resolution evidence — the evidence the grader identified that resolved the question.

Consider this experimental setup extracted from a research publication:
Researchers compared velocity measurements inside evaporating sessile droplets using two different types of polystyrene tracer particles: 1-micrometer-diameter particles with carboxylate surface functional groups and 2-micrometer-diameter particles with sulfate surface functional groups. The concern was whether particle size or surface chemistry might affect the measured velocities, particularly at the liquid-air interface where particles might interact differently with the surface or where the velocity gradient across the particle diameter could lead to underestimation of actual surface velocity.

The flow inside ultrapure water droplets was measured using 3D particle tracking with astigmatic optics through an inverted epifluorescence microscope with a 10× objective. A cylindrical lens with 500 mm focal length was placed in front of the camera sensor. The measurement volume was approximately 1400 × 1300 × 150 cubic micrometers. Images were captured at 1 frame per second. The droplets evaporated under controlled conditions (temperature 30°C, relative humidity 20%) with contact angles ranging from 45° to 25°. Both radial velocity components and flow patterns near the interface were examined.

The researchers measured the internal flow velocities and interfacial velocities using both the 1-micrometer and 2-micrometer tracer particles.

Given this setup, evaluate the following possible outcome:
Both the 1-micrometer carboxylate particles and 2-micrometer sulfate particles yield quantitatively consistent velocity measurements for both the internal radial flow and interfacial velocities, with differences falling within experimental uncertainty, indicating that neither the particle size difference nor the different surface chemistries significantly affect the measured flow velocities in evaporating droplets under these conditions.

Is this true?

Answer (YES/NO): YES